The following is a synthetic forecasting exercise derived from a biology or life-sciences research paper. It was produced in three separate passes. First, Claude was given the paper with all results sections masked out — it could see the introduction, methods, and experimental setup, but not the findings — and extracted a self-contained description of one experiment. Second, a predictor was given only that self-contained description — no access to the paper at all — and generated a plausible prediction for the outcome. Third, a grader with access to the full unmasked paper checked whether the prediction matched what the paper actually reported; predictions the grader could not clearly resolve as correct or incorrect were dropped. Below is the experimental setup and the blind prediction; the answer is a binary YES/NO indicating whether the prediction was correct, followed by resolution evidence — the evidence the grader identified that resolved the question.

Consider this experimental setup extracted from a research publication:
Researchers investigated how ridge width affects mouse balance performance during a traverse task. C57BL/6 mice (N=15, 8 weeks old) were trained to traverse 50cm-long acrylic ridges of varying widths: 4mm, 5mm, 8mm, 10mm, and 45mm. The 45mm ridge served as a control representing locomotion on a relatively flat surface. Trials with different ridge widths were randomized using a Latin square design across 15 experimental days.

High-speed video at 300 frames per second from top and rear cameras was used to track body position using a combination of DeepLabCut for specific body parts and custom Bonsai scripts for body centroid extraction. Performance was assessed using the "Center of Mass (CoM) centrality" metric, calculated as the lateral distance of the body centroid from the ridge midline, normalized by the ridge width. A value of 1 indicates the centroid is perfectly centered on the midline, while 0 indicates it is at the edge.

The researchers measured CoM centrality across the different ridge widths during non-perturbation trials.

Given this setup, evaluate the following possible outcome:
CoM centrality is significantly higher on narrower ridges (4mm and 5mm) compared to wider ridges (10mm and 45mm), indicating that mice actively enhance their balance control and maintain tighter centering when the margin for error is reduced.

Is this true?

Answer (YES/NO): NO